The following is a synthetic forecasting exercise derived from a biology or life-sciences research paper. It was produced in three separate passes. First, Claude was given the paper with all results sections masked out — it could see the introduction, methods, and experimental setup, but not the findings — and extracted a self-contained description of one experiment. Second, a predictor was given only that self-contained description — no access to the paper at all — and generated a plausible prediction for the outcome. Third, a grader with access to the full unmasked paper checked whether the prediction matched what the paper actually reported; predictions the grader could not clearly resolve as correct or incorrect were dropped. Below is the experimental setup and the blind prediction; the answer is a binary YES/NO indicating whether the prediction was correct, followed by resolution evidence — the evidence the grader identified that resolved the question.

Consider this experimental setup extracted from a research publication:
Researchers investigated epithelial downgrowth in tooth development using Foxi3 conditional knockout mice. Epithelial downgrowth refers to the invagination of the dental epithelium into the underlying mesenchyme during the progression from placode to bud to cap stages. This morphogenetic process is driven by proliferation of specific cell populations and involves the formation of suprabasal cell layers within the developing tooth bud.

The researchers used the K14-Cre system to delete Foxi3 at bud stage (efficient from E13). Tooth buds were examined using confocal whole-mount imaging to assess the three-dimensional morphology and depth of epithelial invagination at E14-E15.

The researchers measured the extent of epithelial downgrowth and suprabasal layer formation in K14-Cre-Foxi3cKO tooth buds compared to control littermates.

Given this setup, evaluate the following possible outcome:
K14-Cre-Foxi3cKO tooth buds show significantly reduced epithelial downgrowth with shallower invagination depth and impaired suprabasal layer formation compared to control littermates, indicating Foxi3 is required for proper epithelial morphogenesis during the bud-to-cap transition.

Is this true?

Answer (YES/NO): YES